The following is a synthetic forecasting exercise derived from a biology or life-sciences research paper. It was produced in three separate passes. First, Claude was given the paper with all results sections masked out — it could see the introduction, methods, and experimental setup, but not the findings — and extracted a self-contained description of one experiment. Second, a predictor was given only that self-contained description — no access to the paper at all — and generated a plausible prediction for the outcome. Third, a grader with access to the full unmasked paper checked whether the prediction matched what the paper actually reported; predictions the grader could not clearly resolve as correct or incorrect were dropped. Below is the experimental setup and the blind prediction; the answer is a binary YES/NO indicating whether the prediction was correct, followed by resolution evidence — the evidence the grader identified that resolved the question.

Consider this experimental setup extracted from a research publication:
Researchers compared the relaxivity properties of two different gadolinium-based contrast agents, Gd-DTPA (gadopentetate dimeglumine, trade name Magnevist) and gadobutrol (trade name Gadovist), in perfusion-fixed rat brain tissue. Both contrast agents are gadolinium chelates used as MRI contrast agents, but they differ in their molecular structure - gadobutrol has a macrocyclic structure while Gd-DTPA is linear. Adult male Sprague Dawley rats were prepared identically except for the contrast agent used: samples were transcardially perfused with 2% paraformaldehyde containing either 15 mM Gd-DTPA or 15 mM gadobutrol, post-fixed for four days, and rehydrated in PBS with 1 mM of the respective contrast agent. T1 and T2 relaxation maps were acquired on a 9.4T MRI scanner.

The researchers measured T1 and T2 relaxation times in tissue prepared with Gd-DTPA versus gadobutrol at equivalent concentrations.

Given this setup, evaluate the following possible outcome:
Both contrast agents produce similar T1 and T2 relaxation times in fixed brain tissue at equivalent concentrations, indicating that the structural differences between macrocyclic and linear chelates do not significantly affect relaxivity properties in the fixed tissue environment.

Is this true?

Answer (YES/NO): NO